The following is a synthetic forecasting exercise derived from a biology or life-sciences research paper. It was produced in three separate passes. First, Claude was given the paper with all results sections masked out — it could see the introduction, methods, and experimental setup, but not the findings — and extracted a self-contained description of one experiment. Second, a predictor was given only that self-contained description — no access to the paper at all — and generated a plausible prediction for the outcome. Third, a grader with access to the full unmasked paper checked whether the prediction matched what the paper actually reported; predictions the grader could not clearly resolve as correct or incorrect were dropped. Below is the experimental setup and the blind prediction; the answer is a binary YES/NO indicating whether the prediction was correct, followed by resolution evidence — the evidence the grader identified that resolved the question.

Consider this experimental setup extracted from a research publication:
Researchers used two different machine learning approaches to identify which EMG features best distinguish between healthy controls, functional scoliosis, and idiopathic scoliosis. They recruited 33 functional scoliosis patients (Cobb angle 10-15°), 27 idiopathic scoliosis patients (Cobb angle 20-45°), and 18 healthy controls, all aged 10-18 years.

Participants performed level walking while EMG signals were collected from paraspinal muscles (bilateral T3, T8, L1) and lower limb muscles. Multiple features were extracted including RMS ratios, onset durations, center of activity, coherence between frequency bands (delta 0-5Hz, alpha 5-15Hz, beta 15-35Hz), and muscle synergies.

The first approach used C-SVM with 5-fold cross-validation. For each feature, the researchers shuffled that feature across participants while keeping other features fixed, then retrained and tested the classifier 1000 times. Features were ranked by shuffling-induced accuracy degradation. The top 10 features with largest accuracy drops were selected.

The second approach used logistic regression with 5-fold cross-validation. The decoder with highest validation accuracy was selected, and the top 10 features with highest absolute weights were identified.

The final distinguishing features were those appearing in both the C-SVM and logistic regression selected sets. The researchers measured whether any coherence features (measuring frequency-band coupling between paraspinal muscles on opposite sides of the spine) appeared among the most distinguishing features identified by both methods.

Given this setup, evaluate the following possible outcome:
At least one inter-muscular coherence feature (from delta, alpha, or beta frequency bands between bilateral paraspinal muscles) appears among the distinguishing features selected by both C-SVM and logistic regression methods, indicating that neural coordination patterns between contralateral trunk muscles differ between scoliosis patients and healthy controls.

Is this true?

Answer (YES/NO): YES